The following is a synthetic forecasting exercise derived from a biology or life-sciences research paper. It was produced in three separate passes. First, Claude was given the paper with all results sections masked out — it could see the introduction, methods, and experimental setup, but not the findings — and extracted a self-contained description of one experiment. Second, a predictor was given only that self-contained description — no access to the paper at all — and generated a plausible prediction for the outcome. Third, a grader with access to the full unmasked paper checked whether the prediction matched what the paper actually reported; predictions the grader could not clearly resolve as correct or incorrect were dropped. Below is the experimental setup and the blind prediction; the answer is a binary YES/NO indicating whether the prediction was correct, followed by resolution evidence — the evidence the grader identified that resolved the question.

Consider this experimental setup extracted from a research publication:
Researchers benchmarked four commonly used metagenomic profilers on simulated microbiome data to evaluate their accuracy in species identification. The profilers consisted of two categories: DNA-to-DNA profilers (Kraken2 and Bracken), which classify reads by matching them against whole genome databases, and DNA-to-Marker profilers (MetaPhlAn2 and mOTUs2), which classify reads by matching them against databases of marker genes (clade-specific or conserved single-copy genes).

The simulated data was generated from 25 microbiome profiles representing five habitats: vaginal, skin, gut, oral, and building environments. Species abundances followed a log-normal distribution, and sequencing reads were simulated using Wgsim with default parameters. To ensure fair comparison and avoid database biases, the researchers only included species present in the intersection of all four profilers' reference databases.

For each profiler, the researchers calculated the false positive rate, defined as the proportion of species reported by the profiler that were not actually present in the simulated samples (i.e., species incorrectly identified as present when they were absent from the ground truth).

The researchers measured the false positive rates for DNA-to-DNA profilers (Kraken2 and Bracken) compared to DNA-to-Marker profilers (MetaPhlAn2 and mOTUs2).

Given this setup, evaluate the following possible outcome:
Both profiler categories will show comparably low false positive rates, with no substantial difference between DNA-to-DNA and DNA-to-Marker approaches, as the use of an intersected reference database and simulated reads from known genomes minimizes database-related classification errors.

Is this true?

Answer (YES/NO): NO